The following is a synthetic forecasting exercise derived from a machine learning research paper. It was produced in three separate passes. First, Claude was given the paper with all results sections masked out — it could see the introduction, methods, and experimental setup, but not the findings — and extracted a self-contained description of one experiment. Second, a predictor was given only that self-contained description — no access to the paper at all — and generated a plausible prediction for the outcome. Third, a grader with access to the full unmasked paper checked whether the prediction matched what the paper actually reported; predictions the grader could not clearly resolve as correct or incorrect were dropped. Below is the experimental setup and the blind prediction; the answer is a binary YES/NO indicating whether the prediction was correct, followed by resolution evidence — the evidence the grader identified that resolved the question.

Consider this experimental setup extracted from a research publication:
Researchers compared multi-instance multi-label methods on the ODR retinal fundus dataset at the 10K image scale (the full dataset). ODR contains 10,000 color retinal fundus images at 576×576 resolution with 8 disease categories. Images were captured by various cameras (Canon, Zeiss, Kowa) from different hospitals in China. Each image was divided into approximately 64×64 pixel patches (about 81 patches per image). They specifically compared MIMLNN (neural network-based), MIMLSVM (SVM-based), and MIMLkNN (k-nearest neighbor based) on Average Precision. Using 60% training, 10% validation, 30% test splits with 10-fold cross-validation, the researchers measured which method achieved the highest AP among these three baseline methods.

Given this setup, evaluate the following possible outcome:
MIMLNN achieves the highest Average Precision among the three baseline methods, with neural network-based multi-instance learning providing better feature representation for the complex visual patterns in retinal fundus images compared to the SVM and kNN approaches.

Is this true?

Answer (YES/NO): NO